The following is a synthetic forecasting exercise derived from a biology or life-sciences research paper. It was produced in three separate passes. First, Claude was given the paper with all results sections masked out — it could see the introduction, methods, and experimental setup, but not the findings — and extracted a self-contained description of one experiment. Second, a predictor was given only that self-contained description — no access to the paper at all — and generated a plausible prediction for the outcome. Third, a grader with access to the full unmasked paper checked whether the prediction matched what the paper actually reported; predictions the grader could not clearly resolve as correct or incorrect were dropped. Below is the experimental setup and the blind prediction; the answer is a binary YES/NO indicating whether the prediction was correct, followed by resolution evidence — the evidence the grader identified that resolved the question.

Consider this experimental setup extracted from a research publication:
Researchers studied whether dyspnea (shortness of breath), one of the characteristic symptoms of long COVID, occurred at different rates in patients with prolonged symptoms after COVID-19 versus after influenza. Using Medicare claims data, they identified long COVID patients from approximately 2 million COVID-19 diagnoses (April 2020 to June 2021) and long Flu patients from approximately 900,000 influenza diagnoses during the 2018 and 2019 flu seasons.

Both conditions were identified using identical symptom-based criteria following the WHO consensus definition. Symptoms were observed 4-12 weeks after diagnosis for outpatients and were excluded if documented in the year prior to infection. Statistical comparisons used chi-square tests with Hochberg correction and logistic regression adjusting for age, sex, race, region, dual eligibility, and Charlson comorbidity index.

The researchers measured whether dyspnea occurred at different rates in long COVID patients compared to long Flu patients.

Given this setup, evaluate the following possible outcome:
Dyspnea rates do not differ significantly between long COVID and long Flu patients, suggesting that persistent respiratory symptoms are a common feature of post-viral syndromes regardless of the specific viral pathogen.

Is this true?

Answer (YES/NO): NO